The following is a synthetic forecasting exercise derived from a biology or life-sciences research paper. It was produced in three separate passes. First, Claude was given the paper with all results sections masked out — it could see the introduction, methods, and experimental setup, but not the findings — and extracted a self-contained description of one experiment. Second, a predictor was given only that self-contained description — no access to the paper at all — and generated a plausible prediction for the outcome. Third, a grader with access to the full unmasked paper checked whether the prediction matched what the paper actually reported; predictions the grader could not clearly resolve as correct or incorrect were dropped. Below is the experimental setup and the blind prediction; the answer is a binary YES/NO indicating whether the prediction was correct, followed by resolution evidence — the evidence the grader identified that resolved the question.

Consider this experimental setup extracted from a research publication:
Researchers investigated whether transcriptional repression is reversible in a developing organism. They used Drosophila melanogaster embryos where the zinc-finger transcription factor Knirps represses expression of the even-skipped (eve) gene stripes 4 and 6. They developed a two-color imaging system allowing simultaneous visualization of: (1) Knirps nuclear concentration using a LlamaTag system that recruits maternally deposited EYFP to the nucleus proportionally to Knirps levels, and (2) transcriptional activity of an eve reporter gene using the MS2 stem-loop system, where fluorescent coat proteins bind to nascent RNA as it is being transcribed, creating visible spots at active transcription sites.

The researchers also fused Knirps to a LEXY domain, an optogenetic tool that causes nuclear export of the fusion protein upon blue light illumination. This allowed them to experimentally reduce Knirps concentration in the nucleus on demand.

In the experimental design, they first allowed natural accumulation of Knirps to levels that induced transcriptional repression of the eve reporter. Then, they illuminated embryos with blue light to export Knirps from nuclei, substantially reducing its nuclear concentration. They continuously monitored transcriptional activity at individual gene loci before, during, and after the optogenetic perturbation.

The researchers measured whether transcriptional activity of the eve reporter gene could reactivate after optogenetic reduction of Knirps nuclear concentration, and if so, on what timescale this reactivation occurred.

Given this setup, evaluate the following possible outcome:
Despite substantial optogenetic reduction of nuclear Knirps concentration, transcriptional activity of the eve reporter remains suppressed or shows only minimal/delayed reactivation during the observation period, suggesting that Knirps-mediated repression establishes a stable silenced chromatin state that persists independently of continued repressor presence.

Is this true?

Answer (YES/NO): NO